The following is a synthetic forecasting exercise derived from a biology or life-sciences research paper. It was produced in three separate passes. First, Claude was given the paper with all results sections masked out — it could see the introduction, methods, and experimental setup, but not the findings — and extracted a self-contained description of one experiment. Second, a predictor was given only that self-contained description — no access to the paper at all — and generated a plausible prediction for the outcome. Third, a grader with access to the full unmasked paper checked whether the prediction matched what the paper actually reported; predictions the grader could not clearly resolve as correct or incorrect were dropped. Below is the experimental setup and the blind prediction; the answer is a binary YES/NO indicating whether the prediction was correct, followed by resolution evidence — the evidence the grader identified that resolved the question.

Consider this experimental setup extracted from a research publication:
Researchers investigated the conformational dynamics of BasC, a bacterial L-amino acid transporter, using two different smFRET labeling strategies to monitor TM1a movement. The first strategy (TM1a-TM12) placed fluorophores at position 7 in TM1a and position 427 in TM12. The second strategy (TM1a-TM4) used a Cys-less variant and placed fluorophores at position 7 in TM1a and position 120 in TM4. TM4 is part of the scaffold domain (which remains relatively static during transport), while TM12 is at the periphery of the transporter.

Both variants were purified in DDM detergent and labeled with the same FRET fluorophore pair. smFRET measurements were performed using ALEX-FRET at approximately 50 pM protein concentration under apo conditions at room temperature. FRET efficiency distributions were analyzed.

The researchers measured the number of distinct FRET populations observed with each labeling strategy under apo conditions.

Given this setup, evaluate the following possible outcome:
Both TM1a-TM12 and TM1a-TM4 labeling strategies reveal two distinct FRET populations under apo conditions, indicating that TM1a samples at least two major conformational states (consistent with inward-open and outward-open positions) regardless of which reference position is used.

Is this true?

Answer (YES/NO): NO